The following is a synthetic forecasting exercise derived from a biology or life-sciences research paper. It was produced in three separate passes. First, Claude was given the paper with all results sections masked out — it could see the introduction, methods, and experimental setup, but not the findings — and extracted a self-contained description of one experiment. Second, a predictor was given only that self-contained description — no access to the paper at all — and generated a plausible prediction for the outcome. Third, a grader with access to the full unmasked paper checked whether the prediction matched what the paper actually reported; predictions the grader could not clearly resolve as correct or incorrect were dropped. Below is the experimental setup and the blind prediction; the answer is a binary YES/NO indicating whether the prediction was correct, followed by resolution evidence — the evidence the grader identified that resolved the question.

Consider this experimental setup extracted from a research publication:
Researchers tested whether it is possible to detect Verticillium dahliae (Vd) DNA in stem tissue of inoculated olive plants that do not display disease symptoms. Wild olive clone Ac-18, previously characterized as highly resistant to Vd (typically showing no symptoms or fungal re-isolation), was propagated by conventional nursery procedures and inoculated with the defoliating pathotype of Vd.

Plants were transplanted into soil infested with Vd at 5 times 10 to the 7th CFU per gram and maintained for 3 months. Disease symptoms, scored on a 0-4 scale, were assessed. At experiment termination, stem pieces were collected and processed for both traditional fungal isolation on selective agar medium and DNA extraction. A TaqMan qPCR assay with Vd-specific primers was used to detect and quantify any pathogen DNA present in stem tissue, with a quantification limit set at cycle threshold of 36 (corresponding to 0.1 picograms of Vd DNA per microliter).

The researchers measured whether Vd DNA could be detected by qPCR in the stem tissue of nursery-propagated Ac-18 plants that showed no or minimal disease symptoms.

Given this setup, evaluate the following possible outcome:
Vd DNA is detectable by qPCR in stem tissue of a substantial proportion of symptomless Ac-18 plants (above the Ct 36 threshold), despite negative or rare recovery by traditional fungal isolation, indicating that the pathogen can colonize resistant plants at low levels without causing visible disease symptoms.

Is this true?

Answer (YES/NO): NO